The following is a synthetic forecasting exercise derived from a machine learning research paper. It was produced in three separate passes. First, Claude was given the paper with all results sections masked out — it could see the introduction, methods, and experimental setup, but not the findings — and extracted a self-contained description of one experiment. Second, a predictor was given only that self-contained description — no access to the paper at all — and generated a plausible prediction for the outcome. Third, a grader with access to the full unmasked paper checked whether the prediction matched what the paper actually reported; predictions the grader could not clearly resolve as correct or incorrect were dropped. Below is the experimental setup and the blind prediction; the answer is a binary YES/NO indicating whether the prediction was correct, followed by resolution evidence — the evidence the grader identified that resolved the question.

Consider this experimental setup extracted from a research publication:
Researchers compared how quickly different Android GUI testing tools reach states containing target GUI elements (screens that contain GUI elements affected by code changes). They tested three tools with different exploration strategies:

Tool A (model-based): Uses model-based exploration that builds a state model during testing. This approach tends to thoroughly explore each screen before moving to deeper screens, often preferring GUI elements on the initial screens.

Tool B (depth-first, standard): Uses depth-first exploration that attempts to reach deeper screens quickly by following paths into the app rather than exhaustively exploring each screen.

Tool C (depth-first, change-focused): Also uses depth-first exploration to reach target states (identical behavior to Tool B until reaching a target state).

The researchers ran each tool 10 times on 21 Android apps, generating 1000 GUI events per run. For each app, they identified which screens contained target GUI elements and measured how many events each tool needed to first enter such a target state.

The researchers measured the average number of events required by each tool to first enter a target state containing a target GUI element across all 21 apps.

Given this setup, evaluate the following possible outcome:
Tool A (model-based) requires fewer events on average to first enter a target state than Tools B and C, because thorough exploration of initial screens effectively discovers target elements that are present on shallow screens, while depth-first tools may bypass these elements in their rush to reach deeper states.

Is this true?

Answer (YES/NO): NO